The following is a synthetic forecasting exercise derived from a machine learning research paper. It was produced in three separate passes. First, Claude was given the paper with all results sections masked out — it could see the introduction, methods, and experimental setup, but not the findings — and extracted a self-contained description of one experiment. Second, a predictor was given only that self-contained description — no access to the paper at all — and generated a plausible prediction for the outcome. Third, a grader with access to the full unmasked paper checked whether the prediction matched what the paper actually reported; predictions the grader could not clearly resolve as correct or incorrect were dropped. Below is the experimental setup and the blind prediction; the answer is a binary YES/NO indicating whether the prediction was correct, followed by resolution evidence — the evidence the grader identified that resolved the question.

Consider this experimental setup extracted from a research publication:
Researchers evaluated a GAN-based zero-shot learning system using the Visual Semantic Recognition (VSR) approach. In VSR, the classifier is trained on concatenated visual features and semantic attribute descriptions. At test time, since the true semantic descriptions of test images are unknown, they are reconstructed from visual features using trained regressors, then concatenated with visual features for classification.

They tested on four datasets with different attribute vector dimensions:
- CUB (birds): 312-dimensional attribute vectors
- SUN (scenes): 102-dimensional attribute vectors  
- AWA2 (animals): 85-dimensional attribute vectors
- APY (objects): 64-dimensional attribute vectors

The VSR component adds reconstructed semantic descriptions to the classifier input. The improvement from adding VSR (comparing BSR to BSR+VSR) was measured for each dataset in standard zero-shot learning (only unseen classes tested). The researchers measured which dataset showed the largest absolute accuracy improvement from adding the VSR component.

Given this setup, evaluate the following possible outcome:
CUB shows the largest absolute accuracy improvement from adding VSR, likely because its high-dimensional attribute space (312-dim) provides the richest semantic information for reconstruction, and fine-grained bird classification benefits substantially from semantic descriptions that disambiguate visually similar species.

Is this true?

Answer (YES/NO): NO